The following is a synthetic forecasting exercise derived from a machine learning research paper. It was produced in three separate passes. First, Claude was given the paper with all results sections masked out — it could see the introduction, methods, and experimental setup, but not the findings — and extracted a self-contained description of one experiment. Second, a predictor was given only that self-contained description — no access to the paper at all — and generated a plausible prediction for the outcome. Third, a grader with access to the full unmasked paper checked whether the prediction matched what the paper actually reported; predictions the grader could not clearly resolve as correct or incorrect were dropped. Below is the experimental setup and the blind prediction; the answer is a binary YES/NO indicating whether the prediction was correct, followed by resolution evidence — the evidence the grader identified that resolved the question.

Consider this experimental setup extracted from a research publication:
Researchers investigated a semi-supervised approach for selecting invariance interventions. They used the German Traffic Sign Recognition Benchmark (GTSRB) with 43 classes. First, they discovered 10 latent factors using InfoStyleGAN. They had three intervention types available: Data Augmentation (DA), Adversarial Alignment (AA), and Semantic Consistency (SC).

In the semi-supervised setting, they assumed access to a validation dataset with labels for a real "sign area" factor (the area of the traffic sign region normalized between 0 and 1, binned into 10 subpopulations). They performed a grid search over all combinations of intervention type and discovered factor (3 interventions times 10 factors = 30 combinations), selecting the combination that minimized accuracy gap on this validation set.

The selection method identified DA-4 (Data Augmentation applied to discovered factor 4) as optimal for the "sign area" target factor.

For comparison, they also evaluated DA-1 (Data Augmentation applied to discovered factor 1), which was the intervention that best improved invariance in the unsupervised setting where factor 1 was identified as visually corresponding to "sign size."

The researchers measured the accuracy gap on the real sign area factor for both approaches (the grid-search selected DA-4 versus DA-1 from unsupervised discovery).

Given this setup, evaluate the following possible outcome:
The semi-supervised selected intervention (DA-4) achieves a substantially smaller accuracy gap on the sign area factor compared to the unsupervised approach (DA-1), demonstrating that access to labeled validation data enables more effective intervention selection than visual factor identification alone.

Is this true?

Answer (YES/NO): YES